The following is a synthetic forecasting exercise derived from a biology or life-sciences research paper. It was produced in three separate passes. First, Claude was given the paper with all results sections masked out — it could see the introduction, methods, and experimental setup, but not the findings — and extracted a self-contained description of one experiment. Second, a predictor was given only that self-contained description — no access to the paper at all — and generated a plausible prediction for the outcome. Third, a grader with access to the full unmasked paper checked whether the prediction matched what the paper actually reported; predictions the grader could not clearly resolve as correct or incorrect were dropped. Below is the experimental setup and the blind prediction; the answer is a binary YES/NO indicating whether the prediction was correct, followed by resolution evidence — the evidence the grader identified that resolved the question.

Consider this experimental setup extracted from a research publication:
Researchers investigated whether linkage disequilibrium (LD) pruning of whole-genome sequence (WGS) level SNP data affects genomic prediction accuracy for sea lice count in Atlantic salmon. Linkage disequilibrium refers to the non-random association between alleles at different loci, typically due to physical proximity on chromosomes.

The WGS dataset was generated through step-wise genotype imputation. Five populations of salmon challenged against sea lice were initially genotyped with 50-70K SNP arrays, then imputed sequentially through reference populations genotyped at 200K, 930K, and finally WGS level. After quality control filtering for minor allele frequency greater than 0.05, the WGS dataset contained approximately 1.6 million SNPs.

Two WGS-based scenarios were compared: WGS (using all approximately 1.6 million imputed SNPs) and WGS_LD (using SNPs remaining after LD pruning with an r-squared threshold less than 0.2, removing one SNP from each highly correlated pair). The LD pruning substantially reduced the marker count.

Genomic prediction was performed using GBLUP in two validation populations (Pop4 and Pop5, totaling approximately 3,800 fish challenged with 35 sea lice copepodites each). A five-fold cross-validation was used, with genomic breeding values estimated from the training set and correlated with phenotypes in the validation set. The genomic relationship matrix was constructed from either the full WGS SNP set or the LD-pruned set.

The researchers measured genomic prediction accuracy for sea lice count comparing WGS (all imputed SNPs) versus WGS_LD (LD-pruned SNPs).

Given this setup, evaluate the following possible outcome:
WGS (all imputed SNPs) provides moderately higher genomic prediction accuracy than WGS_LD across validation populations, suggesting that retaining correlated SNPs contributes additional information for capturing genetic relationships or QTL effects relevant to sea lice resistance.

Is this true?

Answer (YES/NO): NO